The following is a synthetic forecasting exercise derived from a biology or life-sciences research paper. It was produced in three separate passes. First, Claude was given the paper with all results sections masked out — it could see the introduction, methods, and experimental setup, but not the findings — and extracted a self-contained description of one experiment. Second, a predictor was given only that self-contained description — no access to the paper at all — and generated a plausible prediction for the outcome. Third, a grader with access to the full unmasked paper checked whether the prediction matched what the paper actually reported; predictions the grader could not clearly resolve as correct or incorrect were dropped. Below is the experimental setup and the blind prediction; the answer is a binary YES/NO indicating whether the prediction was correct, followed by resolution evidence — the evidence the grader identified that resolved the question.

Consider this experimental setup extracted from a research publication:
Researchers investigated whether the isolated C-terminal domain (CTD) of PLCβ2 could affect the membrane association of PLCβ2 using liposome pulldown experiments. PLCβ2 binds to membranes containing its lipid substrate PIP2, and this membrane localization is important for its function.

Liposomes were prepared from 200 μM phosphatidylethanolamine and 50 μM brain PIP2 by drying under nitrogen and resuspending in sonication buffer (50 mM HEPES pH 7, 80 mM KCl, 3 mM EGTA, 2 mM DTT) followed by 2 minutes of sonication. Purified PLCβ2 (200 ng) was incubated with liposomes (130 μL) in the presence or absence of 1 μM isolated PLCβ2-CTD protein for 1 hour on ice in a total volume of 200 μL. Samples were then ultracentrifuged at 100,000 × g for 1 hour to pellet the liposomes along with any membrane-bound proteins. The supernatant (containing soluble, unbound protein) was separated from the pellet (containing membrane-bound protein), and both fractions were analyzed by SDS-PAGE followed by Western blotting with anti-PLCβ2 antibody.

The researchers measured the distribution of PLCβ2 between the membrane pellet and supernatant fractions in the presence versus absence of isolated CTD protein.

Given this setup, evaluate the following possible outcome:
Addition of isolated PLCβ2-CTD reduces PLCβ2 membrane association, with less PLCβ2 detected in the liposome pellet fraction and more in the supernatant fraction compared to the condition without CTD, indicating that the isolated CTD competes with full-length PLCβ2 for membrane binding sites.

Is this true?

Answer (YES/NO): NO